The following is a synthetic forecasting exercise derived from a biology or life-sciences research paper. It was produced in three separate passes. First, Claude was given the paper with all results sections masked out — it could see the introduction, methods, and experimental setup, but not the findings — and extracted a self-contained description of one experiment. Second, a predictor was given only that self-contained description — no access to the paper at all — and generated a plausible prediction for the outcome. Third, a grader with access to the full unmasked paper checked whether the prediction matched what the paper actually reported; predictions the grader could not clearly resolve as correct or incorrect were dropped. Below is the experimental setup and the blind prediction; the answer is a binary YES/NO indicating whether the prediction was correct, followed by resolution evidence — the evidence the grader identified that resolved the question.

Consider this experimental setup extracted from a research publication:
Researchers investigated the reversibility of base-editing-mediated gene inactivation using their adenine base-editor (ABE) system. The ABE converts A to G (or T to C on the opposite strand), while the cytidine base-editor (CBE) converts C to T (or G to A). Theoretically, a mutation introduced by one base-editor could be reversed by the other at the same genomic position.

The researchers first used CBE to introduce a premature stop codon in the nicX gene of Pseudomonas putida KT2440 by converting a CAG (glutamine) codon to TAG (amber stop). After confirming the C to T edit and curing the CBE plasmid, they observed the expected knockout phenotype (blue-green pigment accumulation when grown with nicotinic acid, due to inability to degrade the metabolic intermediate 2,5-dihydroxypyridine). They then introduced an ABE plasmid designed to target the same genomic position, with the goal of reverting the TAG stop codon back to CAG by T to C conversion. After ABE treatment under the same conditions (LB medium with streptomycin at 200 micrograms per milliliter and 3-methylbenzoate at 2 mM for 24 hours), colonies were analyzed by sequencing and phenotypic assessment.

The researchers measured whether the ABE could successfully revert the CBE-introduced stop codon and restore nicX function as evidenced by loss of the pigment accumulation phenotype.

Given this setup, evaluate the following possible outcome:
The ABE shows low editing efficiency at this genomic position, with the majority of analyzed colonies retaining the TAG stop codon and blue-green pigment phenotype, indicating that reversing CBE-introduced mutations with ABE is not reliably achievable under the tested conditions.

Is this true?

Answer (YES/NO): NO